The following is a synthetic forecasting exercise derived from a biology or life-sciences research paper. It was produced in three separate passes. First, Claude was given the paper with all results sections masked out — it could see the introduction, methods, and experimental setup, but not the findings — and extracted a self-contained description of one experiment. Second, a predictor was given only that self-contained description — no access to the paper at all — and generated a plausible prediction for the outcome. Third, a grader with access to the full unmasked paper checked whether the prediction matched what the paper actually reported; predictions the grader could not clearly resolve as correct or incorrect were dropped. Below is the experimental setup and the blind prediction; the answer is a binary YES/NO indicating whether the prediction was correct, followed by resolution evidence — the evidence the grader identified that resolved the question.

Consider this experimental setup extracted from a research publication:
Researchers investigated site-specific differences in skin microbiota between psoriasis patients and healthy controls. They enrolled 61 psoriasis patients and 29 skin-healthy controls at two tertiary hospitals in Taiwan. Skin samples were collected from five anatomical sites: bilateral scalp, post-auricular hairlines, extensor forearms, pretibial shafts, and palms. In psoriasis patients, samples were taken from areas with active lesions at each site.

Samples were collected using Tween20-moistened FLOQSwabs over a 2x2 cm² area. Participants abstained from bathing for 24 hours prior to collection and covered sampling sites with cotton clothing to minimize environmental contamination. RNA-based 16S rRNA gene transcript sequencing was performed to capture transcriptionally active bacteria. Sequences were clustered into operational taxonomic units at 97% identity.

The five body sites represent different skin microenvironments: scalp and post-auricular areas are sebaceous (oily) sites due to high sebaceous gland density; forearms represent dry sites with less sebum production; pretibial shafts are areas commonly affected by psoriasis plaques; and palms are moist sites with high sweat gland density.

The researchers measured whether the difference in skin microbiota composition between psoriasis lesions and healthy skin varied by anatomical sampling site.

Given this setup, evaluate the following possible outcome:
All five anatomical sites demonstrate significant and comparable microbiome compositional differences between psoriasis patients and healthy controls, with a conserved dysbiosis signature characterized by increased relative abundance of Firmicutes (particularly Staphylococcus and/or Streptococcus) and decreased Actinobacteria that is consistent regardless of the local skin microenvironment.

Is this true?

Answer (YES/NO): NO